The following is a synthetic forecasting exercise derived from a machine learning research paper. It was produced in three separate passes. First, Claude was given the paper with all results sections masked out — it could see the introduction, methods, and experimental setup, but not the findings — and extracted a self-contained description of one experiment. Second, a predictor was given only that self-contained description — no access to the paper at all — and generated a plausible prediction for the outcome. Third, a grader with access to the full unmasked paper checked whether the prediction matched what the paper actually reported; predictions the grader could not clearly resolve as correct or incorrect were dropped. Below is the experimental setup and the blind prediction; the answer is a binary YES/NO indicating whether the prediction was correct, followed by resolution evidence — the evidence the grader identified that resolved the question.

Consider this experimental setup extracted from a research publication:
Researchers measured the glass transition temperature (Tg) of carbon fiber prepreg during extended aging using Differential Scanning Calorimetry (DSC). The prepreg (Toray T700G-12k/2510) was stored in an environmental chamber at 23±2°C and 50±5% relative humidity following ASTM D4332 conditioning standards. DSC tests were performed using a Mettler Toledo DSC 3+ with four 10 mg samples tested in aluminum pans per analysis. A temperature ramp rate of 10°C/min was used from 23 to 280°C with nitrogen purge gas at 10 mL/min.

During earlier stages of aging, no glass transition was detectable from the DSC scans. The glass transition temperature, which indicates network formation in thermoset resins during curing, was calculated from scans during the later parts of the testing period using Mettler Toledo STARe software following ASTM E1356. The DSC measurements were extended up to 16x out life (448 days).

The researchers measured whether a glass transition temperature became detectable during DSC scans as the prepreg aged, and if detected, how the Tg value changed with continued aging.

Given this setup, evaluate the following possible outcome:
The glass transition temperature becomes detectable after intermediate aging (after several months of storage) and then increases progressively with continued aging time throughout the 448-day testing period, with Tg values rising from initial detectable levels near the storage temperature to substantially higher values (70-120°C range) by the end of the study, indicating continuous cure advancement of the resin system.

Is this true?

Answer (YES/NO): NO